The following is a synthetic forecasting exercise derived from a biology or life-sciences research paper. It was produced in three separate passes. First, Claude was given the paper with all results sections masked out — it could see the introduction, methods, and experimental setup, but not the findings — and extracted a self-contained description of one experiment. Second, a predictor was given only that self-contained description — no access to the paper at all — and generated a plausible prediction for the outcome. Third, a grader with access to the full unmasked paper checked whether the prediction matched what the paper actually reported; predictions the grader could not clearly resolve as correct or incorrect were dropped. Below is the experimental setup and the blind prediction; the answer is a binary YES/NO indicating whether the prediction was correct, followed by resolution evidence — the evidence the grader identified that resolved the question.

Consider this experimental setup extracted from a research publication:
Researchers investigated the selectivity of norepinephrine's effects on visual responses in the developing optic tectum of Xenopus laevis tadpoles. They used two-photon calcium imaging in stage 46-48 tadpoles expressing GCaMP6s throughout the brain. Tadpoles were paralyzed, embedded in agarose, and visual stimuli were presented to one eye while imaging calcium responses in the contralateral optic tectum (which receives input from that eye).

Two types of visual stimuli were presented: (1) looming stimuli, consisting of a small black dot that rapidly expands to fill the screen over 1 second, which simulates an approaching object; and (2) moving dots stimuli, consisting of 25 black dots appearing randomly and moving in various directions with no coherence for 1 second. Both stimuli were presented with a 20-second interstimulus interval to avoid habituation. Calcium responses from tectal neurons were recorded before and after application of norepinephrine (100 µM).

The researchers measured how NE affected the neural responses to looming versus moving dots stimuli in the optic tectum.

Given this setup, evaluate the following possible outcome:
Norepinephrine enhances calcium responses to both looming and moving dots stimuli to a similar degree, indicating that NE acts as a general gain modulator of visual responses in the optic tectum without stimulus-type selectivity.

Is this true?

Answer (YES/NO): NO